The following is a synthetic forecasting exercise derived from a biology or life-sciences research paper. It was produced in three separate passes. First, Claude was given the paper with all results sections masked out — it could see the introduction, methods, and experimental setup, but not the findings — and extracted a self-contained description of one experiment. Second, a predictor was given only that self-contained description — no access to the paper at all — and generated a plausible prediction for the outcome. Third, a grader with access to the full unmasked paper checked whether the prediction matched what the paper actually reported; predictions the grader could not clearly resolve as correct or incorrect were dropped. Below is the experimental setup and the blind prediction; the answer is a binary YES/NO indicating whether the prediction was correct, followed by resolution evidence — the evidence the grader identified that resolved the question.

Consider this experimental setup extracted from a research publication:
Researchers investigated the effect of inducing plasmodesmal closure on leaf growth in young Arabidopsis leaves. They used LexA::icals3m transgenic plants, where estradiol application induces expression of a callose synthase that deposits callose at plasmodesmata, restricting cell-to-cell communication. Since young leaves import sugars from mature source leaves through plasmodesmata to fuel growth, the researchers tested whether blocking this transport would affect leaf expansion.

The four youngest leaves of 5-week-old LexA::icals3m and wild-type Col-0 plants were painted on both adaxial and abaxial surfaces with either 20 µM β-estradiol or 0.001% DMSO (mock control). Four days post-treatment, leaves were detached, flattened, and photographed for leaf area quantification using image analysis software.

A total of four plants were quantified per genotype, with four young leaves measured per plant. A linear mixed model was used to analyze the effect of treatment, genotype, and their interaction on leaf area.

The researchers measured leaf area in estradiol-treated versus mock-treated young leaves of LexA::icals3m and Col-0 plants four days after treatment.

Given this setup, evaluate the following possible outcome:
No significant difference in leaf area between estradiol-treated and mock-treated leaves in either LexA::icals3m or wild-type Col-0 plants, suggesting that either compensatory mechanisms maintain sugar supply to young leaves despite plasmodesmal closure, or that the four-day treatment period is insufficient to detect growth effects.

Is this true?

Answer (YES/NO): NO